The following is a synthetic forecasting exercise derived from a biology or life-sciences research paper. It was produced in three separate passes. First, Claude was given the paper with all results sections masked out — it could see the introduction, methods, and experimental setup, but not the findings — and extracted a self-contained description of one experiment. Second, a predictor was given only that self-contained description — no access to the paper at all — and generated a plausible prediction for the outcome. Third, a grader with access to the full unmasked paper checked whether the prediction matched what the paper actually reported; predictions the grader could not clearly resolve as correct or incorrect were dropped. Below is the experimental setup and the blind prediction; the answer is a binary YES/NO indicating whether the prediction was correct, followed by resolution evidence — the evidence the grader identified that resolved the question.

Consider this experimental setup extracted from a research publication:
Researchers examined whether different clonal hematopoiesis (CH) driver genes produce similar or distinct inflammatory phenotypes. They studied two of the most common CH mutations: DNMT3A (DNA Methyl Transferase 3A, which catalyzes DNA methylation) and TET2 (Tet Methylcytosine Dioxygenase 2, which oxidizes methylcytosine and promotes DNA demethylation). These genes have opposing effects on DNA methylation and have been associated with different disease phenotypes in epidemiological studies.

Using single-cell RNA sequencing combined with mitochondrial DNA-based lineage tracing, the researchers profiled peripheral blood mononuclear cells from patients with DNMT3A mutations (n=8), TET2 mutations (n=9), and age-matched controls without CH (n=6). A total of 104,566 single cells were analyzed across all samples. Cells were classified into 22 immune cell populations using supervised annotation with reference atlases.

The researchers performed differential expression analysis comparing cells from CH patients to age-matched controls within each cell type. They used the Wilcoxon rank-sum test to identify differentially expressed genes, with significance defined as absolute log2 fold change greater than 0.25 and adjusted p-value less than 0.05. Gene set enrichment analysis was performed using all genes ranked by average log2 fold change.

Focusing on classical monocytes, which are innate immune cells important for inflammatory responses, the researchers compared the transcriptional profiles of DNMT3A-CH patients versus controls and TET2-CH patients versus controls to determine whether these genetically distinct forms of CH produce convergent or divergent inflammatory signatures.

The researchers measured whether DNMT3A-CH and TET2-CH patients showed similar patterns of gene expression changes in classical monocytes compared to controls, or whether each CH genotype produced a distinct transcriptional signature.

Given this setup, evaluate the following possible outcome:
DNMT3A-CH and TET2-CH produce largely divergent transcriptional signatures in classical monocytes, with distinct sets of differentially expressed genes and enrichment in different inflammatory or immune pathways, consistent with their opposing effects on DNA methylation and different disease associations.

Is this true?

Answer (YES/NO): YES